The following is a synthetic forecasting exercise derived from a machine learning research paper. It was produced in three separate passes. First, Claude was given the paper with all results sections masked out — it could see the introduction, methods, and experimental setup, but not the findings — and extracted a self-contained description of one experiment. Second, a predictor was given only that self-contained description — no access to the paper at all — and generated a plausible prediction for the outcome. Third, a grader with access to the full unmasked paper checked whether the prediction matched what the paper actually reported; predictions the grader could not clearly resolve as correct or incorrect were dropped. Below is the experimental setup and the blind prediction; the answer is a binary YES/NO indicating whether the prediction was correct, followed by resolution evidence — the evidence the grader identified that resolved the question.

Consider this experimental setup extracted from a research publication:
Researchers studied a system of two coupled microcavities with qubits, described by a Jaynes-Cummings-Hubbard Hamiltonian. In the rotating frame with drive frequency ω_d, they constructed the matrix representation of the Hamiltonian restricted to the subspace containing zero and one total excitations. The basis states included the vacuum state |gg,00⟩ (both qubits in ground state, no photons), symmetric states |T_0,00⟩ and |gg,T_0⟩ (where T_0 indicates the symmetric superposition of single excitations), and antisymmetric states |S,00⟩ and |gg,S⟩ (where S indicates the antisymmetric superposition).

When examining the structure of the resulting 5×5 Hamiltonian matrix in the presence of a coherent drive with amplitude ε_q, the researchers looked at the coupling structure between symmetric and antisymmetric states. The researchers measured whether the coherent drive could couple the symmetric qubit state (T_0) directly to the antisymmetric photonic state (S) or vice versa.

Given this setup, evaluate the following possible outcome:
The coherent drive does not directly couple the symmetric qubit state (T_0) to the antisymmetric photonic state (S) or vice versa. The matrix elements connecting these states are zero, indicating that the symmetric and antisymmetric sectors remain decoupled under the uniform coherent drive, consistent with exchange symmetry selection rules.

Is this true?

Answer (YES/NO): YES